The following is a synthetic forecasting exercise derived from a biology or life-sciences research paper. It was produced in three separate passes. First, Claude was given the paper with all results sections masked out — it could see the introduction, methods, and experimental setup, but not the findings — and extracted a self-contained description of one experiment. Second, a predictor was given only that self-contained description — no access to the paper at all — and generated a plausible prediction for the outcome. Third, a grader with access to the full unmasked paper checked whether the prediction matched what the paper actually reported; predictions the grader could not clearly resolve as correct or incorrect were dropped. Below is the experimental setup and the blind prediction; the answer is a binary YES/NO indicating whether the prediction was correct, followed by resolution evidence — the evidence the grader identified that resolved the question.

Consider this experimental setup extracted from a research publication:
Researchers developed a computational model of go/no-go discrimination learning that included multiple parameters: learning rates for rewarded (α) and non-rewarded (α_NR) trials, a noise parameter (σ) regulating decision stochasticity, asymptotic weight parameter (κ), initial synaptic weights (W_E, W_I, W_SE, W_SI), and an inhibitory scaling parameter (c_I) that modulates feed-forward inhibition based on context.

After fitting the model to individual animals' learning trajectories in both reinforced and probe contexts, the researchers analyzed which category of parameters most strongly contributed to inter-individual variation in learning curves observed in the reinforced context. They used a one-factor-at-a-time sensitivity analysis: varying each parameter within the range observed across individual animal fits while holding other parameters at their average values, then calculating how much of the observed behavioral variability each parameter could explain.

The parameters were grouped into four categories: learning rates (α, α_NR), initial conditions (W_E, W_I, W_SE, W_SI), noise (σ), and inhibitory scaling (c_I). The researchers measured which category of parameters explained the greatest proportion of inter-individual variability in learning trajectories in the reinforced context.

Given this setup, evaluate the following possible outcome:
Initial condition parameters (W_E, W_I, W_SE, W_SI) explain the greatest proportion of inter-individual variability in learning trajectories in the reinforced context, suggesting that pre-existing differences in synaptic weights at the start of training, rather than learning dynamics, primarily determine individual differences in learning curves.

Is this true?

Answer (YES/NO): NO